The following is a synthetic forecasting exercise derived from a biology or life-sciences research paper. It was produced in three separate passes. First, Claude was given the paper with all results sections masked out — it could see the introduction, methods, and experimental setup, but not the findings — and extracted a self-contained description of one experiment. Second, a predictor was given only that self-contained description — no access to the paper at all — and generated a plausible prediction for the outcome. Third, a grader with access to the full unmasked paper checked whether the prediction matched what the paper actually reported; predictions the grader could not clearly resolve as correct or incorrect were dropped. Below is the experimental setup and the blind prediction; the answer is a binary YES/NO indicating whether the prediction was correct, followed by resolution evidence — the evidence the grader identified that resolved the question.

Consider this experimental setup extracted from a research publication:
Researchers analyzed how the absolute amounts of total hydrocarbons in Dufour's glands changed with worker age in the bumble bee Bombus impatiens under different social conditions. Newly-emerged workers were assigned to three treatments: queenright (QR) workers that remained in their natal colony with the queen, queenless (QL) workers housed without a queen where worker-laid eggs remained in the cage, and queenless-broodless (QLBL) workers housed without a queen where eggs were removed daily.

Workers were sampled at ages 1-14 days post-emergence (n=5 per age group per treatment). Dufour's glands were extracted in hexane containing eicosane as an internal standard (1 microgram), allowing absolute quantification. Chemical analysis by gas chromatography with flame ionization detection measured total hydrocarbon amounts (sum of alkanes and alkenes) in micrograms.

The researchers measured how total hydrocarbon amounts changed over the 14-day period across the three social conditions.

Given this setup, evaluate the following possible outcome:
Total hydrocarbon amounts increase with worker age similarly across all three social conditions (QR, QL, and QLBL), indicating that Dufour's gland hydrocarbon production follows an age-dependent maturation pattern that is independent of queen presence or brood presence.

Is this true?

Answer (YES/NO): NO